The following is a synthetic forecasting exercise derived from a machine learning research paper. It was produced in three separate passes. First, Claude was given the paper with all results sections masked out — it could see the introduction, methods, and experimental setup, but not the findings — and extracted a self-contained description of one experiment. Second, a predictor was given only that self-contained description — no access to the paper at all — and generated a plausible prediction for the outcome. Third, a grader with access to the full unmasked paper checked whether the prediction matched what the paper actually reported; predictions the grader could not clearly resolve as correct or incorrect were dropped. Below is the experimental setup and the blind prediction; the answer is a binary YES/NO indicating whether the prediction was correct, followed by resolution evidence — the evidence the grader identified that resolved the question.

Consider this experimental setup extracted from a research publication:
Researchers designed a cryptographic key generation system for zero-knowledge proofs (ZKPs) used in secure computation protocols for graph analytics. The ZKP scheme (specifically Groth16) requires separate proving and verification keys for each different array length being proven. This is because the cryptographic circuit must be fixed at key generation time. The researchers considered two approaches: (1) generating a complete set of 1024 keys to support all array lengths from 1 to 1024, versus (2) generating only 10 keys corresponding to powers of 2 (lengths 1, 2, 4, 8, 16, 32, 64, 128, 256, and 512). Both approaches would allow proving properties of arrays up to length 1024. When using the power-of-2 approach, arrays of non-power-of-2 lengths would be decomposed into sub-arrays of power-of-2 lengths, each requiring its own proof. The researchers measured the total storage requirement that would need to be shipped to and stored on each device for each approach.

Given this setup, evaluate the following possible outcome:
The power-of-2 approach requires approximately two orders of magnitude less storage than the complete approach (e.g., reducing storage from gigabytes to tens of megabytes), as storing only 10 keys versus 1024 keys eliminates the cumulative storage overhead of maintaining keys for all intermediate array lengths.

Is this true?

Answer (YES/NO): NO